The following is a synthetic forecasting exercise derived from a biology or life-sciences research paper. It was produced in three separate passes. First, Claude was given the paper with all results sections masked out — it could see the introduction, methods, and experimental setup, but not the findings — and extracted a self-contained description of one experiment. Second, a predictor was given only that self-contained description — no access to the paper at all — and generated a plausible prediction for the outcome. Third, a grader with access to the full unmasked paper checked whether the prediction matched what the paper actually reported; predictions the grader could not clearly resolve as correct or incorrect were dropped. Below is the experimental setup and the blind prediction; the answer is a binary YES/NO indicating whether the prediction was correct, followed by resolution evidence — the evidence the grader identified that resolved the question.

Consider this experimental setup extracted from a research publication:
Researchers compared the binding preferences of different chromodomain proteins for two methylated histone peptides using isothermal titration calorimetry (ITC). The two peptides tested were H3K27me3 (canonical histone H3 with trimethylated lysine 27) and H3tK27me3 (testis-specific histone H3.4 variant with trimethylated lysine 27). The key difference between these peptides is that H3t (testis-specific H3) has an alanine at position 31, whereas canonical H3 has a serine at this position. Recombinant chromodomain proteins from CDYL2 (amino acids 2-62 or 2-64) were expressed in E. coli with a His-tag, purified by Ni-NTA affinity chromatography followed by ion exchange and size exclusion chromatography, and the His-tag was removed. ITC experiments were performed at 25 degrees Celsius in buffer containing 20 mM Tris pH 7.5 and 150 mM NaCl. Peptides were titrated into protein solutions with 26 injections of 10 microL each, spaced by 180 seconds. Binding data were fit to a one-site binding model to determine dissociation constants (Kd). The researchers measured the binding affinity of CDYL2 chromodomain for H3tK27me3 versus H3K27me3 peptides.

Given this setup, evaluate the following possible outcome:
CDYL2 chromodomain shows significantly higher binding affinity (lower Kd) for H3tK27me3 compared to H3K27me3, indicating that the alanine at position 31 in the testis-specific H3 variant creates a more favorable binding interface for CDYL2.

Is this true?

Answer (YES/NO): NO